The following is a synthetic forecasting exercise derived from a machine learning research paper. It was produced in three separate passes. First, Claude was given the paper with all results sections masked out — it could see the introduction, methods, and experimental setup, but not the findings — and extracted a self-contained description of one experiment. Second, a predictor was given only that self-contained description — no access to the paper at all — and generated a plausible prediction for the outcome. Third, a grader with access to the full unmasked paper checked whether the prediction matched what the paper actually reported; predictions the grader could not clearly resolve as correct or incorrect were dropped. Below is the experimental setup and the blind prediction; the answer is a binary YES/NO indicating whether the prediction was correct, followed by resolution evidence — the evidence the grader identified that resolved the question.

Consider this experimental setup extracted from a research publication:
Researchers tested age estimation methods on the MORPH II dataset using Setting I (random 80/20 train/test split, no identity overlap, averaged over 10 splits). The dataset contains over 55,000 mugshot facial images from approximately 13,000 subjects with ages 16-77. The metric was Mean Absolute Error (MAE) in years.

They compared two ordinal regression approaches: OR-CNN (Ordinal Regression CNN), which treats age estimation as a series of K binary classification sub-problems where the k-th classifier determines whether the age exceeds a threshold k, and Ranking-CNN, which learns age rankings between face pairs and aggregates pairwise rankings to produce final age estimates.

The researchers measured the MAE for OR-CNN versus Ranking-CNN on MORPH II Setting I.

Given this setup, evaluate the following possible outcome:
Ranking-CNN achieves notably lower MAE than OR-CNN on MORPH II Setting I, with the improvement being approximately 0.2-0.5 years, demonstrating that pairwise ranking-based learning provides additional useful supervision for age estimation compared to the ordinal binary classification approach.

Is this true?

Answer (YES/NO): YES